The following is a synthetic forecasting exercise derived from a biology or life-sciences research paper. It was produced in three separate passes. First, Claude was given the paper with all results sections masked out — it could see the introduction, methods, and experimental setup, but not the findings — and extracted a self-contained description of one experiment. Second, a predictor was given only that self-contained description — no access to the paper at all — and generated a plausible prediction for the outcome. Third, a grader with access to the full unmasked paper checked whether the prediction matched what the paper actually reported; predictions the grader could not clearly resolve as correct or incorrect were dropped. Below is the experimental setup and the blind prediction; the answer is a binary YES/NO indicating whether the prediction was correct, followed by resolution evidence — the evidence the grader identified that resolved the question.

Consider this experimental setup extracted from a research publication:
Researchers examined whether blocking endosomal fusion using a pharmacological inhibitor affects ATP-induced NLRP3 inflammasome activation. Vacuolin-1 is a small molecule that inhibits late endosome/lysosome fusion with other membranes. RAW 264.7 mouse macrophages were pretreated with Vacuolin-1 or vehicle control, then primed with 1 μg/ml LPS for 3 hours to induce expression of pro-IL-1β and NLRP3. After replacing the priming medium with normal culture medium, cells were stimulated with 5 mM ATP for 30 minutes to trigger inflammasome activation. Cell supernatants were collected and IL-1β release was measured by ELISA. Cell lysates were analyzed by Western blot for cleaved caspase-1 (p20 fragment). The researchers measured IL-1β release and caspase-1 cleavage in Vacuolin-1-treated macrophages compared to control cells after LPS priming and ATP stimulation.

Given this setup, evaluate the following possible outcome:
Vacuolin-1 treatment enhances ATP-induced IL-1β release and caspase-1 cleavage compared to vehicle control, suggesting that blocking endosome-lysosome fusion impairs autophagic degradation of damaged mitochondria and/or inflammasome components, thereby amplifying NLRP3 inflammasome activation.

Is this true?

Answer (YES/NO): NO